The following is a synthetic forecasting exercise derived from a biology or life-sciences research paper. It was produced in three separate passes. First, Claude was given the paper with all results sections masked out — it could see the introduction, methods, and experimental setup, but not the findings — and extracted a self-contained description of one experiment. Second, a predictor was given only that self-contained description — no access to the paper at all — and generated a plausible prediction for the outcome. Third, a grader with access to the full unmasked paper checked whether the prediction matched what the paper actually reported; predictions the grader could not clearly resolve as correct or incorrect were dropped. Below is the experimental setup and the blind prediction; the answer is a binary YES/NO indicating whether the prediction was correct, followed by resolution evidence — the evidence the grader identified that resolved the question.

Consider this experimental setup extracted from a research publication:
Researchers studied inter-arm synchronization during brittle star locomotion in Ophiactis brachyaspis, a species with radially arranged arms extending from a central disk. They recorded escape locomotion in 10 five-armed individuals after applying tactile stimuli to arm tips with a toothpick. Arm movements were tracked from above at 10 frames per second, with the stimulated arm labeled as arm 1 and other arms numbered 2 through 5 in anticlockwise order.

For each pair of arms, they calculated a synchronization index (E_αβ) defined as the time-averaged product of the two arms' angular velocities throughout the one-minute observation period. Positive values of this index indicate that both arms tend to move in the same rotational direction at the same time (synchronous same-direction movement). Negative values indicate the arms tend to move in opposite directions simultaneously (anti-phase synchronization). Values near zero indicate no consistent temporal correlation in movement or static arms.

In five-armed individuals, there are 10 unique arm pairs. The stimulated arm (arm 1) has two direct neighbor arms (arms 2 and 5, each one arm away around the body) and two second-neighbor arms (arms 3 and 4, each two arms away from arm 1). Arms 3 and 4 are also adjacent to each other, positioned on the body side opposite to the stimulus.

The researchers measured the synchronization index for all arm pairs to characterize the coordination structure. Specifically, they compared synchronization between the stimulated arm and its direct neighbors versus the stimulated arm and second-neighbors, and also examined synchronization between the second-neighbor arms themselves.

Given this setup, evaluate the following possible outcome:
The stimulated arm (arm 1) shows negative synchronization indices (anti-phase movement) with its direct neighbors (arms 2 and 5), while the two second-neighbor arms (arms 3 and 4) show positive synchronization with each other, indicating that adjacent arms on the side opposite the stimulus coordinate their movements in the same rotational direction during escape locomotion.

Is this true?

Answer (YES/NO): NO